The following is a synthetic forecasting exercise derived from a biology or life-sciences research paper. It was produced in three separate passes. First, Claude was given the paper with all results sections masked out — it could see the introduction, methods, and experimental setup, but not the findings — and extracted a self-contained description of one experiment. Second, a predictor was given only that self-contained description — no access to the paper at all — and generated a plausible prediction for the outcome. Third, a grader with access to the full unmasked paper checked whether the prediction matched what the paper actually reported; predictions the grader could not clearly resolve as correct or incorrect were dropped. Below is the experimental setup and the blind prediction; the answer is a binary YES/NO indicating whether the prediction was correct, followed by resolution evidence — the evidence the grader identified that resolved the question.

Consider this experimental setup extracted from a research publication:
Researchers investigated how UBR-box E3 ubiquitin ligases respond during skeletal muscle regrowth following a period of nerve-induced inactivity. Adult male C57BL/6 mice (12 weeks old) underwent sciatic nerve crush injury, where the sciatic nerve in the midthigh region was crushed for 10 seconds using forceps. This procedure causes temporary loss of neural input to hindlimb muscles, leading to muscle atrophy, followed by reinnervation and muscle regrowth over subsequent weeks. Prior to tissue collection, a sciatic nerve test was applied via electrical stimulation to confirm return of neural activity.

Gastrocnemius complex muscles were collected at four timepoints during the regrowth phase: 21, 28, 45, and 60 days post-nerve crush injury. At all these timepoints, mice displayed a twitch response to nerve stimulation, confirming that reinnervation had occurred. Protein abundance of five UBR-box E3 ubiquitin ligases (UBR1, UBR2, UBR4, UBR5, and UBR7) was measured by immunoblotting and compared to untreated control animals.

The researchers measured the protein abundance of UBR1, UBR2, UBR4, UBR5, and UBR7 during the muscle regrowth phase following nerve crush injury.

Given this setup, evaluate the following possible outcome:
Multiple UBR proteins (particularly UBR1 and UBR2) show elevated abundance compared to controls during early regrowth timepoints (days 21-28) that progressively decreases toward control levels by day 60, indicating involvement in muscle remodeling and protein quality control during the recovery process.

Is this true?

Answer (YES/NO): NO